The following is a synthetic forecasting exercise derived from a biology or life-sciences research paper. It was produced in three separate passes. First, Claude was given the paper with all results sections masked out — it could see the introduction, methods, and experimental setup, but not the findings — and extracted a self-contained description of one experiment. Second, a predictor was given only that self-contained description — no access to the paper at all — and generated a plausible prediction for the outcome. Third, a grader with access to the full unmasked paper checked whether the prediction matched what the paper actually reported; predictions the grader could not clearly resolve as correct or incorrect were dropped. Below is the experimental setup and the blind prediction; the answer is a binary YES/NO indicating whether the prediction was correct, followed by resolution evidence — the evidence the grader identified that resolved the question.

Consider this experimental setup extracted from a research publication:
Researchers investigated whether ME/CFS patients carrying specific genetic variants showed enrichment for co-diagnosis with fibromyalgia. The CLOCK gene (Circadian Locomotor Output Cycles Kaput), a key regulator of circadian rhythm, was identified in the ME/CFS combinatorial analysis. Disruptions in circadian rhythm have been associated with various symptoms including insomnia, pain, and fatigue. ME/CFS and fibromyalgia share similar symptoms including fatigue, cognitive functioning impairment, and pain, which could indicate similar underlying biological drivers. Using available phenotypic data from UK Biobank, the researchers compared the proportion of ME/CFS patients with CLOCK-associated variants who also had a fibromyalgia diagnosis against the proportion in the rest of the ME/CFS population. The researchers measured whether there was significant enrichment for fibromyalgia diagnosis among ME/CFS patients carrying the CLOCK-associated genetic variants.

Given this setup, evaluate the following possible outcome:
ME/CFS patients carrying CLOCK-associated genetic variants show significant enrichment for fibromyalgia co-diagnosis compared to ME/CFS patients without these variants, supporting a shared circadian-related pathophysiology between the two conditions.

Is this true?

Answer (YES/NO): YES